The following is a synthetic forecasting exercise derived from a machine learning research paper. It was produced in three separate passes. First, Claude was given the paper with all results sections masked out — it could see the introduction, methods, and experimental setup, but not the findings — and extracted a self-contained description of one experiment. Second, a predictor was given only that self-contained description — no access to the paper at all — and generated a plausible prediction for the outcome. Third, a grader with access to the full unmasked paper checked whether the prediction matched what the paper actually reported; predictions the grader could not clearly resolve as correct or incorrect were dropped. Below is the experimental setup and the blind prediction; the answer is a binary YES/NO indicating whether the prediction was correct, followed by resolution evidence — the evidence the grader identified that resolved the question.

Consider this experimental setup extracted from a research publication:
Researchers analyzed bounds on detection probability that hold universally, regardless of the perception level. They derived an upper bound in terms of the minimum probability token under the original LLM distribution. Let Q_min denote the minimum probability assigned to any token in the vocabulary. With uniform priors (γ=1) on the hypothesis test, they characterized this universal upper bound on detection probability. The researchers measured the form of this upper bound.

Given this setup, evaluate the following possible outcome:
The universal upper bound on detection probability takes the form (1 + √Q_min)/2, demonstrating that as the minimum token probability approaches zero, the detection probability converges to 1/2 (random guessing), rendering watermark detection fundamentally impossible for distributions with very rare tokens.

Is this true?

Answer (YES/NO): NO